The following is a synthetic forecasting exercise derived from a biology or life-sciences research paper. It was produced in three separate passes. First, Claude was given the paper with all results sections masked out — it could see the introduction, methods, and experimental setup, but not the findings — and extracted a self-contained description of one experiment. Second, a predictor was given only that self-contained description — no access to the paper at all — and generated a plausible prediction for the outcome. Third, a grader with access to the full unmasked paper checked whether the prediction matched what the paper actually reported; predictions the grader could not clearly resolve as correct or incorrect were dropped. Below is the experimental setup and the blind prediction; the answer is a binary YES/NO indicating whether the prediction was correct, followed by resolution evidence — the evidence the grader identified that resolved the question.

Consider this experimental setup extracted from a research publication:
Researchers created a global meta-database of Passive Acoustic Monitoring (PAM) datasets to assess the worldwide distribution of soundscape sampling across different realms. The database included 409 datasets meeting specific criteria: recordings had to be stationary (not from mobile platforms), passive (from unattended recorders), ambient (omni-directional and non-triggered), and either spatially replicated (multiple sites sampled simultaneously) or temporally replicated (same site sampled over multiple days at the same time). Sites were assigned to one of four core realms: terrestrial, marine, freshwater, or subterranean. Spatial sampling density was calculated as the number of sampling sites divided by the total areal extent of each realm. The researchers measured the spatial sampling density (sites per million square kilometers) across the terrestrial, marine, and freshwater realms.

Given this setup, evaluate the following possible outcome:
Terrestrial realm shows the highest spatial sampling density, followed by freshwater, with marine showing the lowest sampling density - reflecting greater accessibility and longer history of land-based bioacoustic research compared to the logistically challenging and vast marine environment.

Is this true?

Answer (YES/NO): YES